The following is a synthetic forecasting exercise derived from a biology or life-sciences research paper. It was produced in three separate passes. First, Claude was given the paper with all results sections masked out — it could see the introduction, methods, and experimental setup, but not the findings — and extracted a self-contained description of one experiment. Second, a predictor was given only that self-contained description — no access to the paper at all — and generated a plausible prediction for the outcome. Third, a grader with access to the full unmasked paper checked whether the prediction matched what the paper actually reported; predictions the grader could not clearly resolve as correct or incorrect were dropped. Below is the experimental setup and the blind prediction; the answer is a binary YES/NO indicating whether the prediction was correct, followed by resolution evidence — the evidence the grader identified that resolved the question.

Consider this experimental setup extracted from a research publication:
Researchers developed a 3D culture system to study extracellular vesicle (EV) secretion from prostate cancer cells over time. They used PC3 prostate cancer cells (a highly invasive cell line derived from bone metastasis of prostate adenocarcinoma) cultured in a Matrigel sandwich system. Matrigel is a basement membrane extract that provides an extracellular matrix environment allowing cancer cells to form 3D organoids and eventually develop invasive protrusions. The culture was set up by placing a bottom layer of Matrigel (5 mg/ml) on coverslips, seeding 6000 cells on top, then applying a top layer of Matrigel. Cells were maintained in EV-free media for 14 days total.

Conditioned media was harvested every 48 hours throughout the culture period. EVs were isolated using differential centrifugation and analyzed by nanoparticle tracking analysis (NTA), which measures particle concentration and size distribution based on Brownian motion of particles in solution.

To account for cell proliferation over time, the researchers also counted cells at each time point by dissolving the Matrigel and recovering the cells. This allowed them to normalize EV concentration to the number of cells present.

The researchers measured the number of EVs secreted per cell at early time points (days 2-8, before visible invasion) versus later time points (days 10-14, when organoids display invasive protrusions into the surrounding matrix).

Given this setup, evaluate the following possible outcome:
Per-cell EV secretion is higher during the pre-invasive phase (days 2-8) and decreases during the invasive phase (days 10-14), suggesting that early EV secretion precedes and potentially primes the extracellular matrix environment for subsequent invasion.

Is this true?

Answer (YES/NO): NO